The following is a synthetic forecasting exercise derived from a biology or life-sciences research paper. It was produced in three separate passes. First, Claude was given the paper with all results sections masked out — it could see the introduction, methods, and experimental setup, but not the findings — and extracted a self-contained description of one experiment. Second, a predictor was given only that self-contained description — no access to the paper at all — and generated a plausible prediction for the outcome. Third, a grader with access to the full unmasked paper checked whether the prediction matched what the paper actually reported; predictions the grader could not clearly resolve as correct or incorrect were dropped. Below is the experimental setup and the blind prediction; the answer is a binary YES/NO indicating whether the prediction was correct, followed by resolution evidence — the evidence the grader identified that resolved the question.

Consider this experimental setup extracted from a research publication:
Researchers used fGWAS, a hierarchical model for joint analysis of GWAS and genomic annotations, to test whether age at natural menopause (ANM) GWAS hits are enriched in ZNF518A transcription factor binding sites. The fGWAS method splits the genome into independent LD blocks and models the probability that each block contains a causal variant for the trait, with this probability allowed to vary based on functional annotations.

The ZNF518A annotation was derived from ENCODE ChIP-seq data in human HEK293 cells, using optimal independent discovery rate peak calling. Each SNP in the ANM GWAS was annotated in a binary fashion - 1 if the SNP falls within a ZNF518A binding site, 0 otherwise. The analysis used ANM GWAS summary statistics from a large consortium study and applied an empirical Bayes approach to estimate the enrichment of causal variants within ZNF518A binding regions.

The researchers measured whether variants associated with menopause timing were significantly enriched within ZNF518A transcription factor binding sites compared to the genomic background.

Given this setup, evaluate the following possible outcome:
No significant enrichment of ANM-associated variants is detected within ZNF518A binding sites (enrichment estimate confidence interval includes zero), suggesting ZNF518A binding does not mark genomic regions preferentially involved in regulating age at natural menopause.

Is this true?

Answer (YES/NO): NO